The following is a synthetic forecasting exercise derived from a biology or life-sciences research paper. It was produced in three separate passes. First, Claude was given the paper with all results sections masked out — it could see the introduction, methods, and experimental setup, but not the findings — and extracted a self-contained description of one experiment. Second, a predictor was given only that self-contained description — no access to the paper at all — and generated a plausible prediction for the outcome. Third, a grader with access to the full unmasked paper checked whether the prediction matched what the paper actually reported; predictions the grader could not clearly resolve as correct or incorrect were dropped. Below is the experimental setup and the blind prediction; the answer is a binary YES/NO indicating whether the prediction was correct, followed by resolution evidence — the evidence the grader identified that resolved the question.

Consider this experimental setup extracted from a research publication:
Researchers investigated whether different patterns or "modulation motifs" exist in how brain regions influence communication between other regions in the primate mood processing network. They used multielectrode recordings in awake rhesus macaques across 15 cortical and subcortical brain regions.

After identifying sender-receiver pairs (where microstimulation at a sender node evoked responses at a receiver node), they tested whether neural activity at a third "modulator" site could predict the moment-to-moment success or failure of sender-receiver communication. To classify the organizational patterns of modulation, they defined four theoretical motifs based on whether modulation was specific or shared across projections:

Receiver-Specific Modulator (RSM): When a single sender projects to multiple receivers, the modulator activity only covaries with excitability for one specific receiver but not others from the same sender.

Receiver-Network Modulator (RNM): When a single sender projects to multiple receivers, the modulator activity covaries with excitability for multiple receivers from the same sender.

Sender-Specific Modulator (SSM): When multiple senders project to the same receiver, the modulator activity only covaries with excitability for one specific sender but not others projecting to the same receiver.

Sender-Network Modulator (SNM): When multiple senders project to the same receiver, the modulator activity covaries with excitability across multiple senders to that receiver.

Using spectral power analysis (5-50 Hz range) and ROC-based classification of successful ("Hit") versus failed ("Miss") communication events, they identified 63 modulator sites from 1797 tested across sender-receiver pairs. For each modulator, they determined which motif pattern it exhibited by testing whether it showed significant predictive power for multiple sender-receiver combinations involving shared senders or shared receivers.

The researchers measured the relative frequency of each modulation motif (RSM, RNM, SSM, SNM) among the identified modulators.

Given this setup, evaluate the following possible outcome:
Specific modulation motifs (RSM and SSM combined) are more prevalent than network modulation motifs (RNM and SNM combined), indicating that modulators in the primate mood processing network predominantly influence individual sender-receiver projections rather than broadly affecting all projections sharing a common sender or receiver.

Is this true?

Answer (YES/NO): YES